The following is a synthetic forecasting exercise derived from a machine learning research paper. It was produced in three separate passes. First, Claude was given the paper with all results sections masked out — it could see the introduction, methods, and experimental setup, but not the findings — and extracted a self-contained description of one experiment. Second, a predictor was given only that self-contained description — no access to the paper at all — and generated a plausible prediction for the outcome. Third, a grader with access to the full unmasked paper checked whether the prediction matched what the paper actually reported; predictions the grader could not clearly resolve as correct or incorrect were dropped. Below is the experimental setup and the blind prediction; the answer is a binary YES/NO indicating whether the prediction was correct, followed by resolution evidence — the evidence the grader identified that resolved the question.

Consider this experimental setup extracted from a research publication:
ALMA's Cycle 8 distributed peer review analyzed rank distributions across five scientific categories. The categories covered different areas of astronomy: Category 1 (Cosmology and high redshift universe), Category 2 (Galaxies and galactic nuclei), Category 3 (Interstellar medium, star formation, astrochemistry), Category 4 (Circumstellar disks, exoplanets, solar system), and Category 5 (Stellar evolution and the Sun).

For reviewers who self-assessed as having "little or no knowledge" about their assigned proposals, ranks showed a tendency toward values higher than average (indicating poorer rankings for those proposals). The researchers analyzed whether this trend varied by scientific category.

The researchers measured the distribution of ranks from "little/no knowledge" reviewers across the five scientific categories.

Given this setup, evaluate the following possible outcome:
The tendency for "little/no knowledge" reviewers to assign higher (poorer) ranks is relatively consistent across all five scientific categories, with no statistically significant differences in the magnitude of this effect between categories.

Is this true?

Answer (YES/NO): NO